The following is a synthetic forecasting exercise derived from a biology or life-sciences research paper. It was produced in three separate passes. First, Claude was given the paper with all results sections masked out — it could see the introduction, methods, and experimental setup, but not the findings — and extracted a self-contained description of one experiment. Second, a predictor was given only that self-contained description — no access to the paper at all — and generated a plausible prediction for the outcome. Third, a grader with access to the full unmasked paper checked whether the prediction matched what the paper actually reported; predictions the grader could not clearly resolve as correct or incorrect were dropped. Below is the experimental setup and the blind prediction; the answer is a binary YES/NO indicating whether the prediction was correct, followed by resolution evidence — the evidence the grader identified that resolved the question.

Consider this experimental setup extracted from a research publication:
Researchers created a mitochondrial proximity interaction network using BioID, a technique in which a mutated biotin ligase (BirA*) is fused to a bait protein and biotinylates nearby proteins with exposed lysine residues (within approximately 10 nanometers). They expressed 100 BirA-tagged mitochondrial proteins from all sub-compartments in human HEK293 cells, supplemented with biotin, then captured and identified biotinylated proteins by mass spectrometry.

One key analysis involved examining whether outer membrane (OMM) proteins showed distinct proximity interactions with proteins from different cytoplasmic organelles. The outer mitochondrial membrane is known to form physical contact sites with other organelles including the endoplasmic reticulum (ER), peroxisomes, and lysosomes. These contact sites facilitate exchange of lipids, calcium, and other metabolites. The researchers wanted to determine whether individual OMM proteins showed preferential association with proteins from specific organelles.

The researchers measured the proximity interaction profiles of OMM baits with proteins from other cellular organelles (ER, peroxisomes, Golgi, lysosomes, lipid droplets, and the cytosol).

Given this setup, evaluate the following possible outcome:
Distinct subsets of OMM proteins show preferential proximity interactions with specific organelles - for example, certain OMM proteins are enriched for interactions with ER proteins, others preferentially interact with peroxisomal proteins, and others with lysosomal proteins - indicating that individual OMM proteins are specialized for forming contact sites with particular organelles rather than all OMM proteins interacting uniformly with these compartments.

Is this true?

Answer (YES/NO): YES